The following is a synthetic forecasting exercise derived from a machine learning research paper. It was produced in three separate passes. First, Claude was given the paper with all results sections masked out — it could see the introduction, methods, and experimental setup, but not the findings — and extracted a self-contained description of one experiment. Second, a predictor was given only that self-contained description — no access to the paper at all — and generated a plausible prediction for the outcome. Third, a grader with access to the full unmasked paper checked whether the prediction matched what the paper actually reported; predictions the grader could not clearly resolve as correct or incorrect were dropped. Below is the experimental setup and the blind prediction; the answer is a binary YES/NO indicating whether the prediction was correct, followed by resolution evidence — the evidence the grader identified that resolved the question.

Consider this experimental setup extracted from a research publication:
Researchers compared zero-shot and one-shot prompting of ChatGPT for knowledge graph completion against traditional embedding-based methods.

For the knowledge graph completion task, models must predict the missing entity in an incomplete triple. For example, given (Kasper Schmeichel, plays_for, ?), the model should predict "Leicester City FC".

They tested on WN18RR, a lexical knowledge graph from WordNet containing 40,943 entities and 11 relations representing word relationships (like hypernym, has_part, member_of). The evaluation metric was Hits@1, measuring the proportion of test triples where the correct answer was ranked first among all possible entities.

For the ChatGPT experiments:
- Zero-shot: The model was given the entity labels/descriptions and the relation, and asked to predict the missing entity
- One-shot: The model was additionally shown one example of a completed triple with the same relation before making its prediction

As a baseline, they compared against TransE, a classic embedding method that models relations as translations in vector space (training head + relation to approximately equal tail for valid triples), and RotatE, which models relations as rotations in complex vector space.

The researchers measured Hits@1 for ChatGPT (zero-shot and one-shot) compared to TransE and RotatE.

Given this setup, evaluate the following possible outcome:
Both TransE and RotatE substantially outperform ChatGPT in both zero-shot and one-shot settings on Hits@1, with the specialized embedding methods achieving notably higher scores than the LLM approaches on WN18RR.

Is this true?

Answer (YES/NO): NO